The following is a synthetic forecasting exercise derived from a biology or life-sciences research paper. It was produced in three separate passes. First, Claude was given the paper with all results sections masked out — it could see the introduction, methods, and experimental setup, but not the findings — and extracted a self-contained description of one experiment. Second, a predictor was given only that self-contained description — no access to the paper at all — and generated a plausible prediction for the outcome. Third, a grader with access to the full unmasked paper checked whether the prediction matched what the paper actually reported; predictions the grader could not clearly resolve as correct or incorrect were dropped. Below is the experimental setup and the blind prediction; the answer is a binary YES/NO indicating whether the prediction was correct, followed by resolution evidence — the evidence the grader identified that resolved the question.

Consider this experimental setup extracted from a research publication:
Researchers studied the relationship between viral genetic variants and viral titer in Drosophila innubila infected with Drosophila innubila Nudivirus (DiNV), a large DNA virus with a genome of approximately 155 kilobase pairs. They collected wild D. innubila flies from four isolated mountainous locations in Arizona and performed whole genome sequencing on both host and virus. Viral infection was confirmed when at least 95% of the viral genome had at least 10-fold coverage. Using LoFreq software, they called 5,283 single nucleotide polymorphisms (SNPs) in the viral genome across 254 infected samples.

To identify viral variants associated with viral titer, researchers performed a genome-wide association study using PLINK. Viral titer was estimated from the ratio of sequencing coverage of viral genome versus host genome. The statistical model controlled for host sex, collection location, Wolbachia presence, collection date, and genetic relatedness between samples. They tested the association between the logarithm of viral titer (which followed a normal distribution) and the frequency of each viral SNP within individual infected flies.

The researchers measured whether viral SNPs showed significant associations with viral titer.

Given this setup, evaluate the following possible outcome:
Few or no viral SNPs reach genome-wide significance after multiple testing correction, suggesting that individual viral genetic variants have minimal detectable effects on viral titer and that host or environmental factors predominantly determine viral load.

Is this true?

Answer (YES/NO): NO